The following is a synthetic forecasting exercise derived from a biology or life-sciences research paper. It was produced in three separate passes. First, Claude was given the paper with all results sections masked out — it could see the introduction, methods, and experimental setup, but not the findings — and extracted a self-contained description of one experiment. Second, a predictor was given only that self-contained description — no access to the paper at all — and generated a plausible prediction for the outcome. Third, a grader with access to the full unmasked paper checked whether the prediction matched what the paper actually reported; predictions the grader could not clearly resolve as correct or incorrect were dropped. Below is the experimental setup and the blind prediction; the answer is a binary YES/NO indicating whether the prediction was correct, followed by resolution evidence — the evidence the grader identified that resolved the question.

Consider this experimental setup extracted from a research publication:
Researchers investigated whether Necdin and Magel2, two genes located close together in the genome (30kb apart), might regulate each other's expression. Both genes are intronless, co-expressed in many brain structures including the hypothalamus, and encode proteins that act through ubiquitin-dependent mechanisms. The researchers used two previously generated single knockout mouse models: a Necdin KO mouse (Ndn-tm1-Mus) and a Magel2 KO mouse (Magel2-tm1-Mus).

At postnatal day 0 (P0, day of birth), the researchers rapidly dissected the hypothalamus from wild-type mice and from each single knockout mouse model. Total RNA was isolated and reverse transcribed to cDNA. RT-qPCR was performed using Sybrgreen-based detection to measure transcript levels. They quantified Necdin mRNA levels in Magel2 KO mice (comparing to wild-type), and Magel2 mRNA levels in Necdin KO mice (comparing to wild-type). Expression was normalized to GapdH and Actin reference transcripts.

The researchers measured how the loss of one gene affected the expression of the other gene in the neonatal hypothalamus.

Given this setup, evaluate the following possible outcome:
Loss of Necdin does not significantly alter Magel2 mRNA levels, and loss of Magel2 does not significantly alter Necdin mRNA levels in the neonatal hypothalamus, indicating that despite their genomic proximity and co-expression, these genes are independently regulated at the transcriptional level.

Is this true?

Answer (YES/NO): NO